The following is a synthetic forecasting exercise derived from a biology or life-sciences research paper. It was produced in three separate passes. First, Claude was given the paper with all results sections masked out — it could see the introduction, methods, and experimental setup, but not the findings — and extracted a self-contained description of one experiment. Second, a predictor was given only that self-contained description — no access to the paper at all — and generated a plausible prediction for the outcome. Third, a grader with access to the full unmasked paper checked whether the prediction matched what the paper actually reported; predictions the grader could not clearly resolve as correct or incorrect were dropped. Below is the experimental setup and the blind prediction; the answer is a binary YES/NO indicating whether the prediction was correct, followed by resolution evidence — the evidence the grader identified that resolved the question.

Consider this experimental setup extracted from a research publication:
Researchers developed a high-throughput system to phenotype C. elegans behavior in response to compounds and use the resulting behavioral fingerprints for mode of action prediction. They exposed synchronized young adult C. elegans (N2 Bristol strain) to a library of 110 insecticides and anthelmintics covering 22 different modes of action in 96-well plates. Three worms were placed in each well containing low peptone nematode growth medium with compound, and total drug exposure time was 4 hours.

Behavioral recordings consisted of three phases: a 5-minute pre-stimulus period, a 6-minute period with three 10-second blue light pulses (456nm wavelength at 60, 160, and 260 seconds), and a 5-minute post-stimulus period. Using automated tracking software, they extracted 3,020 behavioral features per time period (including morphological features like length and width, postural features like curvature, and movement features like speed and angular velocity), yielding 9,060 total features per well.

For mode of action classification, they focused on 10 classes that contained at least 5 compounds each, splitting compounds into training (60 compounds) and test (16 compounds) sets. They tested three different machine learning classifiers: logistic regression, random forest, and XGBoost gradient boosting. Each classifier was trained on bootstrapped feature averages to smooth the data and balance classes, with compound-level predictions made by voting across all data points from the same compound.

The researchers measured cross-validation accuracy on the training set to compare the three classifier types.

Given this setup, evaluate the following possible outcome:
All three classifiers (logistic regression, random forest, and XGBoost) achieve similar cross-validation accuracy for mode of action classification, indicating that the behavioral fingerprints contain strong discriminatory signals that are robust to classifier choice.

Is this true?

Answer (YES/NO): NO